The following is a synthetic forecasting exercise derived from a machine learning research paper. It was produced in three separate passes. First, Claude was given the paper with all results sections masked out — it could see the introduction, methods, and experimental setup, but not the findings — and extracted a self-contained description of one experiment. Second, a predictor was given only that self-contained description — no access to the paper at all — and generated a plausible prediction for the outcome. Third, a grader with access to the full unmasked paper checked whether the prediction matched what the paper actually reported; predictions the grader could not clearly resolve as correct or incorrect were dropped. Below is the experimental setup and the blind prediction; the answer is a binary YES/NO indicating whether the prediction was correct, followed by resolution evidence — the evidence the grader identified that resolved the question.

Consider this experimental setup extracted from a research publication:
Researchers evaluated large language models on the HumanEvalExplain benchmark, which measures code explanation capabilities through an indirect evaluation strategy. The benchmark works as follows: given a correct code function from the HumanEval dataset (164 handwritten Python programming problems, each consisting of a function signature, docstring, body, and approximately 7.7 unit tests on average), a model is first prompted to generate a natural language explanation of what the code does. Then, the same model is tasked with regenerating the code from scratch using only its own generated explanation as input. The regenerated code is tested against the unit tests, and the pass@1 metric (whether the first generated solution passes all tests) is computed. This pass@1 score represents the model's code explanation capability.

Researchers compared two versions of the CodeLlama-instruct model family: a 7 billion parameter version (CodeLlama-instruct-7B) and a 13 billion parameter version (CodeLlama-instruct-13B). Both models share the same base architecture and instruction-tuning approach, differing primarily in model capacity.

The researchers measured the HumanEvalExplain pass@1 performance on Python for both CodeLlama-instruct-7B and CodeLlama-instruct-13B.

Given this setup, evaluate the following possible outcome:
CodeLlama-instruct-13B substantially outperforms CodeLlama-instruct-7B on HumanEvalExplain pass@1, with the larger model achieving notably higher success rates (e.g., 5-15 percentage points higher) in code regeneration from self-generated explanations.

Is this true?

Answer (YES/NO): YES